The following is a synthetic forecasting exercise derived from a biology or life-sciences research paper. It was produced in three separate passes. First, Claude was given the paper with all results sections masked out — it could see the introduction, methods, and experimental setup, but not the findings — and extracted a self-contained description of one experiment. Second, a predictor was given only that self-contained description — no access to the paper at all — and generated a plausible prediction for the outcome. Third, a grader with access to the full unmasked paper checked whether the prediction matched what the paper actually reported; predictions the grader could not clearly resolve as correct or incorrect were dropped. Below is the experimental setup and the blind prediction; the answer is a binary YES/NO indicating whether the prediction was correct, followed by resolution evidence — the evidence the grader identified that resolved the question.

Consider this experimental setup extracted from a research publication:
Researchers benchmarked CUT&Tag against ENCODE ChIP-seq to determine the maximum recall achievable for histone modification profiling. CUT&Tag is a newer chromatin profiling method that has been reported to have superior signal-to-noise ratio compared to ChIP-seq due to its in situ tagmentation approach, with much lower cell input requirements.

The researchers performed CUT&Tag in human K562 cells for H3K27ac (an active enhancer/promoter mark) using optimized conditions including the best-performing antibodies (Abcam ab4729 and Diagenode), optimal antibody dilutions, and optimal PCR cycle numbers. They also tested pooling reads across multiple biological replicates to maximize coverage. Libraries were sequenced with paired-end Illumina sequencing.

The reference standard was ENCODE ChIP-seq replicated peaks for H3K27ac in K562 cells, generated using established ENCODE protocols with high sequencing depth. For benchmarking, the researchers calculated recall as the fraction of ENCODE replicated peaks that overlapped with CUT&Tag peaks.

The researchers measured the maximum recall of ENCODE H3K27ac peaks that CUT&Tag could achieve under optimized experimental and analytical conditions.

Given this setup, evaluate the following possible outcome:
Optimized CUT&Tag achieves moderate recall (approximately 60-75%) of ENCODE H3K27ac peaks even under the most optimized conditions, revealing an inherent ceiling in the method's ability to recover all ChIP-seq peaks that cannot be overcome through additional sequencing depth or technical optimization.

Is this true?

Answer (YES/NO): NO